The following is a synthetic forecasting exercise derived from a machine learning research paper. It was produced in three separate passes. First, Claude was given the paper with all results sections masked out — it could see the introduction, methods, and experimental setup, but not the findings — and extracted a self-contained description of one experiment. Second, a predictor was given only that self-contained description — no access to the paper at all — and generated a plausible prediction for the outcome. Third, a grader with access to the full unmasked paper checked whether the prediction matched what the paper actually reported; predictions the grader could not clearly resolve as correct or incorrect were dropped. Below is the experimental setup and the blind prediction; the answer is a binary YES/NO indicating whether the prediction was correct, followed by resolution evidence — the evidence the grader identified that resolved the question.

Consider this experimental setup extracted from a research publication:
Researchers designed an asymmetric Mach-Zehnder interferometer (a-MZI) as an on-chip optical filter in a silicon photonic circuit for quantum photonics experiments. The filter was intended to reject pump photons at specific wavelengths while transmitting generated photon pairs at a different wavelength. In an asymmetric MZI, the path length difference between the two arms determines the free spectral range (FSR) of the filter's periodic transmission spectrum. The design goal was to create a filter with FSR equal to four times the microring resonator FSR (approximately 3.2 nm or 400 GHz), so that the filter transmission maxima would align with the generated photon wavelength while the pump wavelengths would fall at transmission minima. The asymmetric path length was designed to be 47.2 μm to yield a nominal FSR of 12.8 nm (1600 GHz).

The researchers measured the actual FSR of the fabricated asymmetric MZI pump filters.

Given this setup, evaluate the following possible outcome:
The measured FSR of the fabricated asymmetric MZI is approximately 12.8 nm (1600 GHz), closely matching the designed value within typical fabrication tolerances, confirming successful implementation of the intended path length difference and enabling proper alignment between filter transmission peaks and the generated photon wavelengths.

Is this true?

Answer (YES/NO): NO